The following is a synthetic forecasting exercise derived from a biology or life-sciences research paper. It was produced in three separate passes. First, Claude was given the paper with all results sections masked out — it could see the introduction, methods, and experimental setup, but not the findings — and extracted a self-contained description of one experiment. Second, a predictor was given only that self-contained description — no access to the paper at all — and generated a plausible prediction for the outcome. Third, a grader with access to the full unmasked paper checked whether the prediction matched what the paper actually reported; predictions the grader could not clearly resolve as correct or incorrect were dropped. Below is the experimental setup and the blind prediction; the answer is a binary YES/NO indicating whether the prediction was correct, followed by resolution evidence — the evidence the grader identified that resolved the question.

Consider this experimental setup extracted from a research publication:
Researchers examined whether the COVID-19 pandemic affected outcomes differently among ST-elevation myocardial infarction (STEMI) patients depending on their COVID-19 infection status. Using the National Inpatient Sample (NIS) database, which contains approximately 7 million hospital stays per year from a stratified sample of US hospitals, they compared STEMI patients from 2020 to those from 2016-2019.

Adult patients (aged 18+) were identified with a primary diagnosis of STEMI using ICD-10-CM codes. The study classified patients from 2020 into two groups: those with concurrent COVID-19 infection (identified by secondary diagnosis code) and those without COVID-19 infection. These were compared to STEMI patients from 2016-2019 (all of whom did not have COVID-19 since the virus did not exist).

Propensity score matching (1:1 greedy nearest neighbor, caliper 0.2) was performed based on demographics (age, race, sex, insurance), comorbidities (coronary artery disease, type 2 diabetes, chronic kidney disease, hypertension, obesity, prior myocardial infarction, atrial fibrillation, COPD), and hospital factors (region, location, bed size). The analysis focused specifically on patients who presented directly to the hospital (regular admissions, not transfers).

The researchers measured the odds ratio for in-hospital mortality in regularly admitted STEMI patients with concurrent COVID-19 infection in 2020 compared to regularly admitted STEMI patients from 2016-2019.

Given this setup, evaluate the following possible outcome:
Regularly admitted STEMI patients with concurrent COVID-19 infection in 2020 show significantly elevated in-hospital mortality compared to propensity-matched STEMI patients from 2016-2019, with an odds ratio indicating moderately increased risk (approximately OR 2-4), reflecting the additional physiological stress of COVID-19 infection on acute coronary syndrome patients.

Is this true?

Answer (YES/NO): YES